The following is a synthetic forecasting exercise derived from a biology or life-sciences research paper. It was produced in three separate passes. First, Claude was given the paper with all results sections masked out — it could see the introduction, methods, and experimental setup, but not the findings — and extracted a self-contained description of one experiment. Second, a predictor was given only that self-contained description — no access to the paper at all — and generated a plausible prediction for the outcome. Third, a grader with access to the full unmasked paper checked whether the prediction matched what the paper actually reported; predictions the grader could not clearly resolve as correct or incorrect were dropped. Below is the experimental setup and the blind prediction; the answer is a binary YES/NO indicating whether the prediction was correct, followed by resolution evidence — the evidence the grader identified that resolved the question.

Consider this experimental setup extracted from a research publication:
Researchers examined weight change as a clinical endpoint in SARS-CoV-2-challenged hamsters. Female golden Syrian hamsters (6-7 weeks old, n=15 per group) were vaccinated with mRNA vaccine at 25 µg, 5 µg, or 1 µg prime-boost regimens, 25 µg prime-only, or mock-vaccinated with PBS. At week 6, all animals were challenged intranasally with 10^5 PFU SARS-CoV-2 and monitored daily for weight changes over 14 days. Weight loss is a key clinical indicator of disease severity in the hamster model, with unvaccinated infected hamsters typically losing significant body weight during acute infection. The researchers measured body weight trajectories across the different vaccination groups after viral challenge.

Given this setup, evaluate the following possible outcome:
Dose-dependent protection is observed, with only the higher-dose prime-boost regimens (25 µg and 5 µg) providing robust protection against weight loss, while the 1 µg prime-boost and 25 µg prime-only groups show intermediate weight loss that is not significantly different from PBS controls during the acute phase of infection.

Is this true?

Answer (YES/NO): NO